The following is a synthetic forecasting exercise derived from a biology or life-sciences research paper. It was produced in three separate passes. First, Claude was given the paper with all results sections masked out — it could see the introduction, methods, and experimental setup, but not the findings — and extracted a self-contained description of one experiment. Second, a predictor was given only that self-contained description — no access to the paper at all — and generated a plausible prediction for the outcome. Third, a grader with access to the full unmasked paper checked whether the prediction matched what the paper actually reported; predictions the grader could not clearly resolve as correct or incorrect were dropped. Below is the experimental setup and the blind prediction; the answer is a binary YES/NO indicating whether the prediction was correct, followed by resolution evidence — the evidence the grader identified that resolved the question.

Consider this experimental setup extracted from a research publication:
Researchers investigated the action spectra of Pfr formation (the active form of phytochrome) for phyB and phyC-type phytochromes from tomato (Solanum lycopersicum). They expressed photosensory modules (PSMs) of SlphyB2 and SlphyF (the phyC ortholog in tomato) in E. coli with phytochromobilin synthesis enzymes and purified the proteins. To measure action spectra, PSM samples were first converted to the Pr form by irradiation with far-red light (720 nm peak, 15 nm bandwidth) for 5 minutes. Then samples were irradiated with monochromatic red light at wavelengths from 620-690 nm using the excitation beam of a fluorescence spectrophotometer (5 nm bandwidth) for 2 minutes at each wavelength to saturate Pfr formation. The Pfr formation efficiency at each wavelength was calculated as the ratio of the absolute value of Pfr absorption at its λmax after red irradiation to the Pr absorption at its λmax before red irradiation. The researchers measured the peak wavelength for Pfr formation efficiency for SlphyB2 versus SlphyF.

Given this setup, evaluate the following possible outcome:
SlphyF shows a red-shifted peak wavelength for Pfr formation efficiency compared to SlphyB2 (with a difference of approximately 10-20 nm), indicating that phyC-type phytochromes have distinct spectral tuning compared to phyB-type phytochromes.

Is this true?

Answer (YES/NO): NO